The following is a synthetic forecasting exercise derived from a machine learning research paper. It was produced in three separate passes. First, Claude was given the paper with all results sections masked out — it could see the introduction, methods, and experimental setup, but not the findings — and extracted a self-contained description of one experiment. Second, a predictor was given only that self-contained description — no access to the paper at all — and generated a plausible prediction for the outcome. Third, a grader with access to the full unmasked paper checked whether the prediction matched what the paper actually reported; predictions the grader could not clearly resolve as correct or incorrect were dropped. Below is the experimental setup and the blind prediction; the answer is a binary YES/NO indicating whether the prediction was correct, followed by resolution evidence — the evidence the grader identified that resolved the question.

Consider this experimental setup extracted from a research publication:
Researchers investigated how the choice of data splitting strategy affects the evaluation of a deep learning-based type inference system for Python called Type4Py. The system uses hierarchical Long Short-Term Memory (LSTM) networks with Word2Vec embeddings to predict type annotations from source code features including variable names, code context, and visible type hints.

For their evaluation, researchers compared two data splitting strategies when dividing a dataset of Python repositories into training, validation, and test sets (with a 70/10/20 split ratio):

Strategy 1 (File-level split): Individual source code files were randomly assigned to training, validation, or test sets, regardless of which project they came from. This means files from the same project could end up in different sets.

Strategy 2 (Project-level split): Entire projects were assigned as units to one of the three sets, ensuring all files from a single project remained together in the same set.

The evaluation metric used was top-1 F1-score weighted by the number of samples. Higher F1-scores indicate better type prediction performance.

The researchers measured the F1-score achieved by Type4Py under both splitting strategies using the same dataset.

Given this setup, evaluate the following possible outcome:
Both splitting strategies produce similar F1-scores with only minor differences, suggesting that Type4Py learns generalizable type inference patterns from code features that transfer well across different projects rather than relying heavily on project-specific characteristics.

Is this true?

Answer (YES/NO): NO